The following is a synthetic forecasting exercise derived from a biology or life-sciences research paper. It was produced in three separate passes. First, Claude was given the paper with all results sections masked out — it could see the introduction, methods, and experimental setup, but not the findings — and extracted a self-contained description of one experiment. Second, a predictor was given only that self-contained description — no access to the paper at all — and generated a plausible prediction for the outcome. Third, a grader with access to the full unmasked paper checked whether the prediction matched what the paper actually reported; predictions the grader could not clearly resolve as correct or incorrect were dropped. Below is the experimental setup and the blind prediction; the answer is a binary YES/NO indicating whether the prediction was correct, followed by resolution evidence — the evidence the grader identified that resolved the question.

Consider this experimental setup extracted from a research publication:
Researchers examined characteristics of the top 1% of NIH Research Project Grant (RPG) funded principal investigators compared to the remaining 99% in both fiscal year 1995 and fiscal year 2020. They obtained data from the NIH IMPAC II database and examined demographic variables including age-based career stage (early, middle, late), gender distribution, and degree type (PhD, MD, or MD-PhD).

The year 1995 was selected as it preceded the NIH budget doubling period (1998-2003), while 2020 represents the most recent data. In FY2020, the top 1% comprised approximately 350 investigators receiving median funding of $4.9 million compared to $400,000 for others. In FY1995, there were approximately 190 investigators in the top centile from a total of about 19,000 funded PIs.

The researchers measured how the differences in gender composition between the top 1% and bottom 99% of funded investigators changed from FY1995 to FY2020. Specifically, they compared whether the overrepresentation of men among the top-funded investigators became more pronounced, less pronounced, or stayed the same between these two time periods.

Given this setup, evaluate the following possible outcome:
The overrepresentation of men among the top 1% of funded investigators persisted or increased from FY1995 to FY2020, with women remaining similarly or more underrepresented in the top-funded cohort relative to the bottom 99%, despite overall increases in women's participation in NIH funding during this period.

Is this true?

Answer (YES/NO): NO